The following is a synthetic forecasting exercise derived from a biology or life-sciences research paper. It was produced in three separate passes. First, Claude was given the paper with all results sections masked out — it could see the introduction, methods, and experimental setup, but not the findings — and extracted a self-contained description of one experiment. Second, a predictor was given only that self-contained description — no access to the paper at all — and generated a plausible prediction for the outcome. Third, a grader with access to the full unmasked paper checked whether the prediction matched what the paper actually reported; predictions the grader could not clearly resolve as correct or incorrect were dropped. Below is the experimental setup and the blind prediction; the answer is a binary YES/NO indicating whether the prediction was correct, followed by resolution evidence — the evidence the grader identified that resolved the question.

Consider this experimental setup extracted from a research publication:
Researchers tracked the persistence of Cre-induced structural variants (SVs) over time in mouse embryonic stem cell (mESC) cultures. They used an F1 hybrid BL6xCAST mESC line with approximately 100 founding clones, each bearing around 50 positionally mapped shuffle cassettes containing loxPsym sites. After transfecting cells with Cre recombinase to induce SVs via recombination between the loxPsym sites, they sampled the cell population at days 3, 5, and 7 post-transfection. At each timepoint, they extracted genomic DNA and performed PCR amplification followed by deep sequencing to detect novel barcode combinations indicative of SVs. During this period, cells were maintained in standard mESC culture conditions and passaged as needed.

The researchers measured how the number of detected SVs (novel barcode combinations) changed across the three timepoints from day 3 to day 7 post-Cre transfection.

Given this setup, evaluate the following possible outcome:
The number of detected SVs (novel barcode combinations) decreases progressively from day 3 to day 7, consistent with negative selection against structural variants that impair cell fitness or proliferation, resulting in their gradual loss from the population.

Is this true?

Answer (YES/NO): NO